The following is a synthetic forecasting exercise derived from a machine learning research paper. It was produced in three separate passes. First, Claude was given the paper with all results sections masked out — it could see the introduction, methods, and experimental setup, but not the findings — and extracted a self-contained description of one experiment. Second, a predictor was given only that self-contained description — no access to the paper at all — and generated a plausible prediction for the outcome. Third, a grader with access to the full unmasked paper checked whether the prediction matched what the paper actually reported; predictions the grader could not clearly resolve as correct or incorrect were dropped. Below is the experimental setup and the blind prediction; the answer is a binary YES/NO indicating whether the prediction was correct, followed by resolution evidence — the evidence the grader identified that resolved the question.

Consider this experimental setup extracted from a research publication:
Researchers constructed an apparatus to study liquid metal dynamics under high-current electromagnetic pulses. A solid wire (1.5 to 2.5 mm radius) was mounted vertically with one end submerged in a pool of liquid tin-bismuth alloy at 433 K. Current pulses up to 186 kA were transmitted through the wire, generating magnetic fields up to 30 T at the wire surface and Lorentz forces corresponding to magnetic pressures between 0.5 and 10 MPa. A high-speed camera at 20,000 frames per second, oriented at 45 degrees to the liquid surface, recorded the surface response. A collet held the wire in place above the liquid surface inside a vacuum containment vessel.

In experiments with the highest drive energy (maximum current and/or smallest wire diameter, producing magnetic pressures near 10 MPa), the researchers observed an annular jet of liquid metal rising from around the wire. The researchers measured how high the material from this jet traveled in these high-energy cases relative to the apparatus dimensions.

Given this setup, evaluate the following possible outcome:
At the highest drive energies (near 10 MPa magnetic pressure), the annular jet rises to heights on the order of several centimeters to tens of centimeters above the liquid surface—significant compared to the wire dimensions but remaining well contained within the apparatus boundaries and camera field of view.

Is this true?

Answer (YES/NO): NO